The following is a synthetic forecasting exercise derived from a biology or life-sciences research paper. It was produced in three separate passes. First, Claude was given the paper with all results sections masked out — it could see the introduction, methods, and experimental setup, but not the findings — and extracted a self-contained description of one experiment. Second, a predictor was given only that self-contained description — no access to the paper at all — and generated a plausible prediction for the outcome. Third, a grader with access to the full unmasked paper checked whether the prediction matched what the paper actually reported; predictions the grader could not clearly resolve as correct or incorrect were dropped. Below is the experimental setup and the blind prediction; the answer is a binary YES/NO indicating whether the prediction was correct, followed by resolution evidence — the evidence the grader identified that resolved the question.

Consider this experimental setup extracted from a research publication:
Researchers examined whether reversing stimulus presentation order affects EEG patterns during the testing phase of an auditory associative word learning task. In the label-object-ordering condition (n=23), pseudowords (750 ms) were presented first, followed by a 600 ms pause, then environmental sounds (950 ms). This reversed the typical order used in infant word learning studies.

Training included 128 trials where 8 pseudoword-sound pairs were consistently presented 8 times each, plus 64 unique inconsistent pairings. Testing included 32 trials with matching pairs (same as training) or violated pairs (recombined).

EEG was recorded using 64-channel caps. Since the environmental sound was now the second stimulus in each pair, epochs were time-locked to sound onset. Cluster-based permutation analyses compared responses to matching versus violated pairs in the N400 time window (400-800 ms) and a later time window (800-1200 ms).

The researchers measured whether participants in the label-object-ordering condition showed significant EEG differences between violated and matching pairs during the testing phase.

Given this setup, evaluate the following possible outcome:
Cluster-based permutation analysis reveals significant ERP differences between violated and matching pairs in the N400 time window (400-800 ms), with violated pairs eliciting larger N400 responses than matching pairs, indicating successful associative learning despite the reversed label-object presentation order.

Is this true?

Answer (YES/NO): NO